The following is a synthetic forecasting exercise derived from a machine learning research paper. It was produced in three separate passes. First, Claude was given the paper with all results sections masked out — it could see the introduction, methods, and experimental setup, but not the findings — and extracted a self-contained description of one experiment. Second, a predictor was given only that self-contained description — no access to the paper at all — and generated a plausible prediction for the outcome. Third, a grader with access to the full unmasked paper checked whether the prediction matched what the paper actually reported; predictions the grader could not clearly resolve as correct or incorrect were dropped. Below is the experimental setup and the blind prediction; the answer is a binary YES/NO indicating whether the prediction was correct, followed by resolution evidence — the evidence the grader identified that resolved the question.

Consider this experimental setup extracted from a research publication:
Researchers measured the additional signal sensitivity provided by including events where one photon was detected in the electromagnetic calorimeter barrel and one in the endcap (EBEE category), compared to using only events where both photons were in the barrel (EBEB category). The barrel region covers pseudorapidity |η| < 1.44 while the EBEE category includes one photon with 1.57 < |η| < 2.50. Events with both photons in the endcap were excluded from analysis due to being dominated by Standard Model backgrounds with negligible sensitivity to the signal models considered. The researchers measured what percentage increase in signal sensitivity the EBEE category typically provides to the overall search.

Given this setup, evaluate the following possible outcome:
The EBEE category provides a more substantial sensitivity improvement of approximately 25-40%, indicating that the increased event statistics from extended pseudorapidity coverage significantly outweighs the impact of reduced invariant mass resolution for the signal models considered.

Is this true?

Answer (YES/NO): NO